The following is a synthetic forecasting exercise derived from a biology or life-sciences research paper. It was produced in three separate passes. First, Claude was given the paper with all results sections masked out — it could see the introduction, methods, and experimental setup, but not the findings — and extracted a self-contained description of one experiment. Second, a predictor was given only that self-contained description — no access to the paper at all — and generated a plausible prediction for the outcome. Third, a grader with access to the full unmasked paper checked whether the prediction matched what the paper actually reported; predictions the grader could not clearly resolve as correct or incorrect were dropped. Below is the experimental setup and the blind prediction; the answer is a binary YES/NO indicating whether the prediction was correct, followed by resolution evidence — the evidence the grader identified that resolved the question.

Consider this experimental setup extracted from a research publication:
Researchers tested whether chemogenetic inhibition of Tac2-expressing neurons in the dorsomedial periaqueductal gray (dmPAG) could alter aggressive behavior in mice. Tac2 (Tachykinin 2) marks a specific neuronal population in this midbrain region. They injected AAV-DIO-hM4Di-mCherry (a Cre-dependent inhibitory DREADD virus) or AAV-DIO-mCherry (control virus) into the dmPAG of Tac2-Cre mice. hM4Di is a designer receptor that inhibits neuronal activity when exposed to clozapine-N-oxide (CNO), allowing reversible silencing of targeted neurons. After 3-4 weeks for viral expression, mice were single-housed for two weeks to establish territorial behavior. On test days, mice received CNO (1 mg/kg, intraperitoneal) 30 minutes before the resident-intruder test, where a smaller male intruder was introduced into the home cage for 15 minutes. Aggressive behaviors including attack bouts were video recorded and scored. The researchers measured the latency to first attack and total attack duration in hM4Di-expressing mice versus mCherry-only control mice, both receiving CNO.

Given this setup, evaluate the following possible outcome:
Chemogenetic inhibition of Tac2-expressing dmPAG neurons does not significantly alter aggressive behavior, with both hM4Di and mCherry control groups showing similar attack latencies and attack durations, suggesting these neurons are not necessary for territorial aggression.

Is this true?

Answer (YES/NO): NO